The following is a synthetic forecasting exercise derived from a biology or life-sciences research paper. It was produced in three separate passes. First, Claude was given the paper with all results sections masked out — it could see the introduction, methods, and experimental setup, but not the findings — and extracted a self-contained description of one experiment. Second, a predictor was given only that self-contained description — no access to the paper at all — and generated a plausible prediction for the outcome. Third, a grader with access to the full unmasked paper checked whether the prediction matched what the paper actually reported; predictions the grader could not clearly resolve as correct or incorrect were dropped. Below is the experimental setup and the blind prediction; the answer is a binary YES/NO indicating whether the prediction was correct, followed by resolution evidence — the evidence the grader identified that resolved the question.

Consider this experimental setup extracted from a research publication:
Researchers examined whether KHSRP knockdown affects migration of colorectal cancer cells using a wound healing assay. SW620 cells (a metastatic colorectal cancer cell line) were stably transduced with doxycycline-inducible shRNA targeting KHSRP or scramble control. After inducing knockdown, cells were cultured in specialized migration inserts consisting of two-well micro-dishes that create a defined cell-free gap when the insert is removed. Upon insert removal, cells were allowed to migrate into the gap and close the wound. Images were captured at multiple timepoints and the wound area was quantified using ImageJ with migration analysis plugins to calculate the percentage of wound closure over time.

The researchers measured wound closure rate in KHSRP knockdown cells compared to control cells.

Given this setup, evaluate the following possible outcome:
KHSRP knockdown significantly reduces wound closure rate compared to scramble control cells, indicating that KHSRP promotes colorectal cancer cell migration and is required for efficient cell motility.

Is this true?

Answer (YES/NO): NO